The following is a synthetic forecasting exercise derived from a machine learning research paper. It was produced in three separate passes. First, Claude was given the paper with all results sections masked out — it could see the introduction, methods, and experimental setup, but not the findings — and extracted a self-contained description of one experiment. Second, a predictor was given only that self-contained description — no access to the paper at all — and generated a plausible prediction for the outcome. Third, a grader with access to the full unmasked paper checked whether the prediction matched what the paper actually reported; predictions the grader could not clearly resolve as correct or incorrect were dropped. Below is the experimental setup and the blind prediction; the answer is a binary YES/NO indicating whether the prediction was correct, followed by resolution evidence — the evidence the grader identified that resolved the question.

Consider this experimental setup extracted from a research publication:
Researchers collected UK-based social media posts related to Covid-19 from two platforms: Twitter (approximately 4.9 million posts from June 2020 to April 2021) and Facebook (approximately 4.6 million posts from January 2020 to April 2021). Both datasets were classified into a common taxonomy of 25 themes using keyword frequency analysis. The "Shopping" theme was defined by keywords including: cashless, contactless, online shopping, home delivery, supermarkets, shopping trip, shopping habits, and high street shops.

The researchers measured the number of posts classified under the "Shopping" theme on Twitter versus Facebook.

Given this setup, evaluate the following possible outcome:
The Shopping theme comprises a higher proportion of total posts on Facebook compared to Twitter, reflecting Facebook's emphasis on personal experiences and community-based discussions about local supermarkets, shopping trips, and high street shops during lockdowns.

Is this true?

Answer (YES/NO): YES